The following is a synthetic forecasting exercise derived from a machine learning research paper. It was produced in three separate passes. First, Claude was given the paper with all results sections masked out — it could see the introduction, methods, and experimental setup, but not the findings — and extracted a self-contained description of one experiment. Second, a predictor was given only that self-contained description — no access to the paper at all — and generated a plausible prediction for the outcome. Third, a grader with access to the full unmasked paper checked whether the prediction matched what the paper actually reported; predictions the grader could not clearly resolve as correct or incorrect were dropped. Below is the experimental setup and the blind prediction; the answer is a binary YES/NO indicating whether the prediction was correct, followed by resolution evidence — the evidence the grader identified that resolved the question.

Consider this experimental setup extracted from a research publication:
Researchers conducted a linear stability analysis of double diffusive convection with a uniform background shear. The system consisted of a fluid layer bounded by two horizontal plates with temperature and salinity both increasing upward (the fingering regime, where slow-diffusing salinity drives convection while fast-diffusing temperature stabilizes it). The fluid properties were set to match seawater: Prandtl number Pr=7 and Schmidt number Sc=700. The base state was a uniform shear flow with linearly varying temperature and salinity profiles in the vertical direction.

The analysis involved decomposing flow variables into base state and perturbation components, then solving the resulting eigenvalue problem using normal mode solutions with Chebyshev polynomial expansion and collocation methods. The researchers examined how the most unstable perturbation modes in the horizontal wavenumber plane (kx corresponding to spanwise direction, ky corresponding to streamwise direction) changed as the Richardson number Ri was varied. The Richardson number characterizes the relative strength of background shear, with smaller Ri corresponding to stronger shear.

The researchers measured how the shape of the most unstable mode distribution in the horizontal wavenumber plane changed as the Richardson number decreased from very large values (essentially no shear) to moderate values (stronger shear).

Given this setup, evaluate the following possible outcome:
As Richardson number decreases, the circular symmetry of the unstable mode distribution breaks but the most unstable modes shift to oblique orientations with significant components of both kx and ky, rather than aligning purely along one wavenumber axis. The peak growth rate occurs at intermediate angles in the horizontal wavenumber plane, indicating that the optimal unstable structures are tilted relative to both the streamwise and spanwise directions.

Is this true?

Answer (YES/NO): NO